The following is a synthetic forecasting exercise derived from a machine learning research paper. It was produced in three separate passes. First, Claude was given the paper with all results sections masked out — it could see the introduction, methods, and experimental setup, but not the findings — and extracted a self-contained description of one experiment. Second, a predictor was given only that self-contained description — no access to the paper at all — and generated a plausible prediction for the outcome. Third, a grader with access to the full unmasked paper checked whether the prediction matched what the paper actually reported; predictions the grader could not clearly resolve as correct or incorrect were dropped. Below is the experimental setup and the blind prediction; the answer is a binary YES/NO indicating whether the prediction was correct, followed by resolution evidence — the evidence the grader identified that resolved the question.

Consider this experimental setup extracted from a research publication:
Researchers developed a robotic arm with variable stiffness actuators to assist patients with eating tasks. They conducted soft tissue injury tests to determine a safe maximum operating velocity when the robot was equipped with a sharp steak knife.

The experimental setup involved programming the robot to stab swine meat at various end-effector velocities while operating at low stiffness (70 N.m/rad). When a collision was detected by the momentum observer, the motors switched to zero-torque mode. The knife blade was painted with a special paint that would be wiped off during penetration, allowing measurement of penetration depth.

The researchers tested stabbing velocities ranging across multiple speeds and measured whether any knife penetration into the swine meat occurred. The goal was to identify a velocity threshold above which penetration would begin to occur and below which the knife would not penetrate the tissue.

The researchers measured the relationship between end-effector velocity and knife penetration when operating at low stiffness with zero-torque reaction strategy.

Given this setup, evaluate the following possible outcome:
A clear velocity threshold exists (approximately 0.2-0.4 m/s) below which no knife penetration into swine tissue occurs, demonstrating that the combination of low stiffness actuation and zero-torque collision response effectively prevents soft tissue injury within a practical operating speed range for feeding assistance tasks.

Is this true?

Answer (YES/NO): NO